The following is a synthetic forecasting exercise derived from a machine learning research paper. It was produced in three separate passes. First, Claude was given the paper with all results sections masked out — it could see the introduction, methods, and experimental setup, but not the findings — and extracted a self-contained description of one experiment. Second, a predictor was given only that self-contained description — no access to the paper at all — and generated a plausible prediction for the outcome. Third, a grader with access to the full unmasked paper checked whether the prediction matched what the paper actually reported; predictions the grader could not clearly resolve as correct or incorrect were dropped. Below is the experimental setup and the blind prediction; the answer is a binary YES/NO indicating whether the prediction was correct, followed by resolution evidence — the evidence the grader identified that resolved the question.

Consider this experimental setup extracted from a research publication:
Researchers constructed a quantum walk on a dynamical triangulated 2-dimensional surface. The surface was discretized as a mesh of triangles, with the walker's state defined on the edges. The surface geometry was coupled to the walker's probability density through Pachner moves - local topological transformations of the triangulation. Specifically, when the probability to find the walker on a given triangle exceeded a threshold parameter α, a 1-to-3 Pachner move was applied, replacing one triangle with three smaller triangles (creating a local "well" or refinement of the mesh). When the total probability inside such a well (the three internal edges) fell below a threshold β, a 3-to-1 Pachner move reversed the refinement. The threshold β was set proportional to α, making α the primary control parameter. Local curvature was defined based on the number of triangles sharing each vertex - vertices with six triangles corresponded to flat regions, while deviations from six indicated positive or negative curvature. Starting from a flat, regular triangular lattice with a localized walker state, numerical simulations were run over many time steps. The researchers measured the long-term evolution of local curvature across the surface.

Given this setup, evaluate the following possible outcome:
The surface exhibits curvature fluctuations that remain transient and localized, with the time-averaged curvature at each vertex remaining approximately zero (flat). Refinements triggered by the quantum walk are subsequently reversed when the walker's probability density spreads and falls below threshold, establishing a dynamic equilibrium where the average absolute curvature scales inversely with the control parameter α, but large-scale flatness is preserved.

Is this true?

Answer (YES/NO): NO